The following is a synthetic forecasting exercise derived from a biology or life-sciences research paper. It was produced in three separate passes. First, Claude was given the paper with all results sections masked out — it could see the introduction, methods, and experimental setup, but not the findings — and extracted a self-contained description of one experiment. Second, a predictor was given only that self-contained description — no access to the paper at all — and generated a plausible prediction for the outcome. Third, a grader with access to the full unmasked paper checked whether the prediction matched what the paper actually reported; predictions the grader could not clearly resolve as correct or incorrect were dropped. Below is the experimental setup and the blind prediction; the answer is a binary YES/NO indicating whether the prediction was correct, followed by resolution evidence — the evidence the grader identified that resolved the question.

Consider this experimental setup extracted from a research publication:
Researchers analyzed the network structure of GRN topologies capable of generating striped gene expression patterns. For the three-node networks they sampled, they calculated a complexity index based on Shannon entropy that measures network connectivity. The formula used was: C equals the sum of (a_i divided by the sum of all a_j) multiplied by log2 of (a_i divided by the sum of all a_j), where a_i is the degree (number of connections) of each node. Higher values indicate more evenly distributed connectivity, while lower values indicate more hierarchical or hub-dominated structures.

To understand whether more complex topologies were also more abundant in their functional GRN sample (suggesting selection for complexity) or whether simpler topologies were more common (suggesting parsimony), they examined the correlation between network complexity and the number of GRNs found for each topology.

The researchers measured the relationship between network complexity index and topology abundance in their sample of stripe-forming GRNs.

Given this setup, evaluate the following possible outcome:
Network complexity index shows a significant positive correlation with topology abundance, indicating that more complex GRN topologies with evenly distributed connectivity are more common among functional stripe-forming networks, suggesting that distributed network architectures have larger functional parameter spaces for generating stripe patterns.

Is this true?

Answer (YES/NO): NO